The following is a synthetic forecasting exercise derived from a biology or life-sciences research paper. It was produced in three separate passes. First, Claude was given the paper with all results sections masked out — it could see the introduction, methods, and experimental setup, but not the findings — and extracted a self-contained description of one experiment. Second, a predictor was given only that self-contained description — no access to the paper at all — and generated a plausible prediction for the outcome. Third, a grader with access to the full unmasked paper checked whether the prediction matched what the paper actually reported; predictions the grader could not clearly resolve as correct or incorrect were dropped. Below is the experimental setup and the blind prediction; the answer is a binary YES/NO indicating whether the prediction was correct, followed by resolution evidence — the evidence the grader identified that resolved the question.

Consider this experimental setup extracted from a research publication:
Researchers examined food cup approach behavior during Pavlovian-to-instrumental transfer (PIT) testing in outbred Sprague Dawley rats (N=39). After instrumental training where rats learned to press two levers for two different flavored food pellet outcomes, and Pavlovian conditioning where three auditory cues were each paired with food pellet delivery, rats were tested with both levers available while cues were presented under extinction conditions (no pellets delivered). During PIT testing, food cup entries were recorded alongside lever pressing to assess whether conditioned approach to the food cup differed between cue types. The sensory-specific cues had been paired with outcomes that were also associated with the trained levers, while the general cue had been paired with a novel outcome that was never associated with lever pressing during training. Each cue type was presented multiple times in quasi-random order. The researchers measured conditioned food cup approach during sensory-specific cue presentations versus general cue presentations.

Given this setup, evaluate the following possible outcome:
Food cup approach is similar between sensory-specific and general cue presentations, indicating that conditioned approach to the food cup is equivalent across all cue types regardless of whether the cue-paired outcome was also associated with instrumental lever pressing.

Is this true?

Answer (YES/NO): YES